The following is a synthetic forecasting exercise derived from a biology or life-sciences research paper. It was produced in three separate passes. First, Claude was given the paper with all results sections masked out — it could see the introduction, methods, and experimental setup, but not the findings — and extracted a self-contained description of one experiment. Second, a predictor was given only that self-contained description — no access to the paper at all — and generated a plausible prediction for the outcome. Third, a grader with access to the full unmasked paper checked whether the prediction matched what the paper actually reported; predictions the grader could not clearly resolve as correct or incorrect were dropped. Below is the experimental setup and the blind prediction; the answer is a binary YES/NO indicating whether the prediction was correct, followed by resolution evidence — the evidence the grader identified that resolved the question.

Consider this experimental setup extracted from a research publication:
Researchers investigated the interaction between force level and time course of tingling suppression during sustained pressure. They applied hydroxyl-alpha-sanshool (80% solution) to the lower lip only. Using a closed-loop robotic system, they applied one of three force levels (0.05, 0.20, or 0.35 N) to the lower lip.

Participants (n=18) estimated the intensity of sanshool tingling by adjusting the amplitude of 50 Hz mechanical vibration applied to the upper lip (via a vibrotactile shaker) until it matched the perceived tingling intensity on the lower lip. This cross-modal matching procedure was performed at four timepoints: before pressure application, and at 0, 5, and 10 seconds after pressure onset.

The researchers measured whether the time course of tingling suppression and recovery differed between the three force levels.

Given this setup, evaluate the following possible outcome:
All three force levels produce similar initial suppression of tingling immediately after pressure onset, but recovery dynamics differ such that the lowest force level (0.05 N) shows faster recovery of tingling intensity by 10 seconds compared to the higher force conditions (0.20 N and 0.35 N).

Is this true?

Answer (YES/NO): NO